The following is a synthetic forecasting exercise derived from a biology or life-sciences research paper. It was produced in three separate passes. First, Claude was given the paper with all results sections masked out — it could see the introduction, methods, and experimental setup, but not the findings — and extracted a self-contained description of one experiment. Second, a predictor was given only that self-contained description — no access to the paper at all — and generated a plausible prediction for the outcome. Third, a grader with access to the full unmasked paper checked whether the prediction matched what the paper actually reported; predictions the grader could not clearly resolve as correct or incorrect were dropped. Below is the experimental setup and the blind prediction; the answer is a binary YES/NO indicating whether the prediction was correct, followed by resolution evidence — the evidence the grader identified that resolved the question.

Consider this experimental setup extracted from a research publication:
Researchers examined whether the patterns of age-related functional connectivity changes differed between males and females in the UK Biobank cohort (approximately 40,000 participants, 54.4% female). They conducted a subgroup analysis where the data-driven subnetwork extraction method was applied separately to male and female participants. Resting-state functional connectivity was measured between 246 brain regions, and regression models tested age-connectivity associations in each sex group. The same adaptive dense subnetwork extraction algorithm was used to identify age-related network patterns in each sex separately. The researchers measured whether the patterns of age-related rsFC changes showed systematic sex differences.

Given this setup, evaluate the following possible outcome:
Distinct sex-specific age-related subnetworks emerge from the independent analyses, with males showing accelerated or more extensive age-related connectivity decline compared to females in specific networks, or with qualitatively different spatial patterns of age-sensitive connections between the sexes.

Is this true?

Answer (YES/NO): NO